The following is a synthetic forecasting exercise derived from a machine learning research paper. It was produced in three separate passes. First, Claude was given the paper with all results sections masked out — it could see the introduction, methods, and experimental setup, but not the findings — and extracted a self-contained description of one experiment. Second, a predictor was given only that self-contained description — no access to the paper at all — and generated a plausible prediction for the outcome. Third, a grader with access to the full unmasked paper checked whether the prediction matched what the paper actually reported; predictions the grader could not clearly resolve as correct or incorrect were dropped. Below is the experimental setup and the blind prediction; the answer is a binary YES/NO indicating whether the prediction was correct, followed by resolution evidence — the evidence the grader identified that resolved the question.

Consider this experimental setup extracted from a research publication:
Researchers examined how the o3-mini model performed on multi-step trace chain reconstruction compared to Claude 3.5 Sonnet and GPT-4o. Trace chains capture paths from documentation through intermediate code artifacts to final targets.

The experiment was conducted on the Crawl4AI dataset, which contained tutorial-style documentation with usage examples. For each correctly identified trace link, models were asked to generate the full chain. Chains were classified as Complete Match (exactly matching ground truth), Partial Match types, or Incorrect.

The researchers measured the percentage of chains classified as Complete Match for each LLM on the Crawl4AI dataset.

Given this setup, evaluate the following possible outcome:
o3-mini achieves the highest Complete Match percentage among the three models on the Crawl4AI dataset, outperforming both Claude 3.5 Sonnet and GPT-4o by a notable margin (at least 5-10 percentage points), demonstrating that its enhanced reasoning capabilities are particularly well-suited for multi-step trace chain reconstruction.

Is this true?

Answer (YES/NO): NO